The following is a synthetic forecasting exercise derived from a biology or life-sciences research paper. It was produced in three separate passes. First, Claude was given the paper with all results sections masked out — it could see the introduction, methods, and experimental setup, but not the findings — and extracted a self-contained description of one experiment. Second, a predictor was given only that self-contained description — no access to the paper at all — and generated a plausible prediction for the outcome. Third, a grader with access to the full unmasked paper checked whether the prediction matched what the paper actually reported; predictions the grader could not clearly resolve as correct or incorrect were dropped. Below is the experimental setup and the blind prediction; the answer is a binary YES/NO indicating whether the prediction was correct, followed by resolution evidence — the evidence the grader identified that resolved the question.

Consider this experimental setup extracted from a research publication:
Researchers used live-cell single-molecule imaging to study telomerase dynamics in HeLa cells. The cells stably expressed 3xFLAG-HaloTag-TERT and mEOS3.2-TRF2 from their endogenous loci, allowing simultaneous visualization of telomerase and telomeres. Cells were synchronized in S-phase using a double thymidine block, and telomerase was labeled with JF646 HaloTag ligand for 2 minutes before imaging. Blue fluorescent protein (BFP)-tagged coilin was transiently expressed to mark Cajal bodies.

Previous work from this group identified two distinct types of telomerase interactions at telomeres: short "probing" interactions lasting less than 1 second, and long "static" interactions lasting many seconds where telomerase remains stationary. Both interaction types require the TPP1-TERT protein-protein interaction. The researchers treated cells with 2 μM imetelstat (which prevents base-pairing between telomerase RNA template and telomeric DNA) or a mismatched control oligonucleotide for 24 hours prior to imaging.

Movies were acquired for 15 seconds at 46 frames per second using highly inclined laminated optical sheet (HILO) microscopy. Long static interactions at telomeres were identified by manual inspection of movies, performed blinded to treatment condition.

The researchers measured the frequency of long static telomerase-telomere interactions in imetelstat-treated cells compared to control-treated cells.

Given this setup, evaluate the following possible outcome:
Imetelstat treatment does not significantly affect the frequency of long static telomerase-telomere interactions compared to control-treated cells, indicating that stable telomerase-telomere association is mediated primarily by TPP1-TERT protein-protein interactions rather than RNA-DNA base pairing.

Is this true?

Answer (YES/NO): NO